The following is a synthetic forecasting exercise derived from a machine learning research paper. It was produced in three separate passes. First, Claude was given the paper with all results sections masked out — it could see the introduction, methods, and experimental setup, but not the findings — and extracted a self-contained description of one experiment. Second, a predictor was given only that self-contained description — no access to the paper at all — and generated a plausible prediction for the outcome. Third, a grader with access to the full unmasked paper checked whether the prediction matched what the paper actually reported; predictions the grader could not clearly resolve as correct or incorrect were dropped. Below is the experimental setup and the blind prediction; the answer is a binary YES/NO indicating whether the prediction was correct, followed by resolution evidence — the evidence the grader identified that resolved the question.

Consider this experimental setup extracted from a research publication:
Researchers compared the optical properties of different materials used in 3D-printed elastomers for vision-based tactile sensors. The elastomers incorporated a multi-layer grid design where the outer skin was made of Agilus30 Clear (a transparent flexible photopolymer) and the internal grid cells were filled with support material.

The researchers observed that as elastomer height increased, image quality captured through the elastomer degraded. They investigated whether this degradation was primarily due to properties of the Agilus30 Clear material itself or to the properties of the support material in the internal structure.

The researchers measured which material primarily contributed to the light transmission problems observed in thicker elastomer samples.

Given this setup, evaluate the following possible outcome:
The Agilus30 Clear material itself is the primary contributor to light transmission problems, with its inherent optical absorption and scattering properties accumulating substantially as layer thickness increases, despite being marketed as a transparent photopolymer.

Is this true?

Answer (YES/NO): NO